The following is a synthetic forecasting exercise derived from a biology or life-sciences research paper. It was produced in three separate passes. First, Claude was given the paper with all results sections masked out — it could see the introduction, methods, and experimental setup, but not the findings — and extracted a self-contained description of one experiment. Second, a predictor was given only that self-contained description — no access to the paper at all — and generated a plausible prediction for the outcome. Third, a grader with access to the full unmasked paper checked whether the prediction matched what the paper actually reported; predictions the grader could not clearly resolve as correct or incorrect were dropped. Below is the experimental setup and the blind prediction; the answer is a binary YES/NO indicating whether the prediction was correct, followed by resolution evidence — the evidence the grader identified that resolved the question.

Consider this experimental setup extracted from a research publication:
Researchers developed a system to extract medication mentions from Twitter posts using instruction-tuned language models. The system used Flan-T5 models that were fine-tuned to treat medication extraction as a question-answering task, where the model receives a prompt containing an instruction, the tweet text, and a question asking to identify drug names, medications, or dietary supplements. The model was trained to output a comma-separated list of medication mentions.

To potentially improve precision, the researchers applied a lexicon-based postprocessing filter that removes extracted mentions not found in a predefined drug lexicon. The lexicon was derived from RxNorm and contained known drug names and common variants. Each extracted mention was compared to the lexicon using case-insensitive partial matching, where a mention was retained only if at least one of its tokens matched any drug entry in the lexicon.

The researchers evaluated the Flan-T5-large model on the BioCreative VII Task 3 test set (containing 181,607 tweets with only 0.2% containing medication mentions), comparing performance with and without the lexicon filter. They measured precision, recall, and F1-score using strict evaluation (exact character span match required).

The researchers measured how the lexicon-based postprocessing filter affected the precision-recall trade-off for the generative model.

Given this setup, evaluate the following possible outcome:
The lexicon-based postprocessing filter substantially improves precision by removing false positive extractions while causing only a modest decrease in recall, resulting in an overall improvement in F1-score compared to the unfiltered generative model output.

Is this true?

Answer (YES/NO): YES